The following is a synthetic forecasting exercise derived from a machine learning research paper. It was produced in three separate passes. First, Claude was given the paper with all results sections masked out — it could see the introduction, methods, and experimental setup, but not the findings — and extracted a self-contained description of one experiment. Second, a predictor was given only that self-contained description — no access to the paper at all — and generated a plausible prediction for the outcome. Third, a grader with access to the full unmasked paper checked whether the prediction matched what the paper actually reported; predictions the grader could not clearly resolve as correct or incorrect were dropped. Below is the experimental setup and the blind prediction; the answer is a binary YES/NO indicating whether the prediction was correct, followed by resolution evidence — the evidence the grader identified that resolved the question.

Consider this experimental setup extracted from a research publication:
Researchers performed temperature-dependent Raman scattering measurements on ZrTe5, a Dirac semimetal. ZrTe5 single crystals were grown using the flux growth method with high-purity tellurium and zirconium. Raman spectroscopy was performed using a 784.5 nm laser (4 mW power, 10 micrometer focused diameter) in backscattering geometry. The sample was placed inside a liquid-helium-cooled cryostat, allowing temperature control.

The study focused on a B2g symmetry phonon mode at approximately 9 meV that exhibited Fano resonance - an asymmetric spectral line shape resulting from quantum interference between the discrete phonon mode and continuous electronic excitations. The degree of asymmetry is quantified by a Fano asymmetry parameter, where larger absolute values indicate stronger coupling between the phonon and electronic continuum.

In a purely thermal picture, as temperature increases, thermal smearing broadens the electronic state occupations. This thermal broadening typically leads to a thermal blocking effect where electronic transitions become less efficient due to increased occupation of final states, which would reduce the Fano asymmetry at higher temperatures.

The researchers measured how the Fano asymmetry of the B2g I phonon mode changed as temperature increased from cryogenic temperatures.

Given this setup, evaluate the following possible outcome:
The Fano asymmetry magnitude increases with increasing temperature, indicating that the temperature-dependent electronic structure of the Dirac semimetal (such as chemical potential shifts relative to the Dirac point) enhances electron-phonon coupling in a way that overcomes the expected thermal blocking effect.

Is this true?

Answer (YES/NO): YES